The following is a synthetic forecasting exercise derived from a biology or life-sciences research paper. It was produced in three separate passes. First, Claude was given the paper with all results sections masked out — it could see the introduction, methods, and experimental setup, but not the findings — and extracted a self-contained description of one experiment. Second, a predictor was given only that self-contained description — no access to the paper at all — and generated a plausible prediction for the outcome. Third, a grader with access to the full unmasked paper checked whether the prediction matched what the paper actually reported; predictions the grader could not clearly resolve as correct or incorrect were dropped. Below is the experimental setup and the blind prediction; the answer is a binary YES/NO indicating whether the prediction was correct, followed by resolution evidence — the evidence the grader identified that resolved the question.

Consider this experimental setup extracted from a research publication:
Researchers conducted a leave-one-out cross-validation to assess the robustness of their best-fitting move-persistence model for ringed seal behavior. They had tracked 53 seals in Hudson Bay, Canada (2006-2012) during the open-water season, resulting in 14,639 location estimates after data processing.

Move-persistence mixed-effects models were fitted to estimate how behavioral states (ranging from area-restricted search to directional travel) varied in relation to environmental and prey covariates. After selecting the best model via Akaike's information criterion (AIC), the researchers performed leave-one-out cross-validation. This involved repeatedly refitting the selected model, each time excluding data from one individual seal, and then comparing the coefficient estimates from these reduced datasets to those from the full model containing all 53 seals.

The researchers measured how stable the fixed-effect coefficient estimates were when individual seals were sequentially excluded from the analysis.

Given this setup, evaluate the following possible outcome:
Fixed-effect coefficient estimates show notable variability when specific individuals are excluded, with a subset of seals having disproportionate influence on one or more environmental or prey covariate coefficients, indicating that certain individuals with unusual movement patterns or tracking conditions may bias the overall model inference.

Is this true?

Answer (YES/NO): NO